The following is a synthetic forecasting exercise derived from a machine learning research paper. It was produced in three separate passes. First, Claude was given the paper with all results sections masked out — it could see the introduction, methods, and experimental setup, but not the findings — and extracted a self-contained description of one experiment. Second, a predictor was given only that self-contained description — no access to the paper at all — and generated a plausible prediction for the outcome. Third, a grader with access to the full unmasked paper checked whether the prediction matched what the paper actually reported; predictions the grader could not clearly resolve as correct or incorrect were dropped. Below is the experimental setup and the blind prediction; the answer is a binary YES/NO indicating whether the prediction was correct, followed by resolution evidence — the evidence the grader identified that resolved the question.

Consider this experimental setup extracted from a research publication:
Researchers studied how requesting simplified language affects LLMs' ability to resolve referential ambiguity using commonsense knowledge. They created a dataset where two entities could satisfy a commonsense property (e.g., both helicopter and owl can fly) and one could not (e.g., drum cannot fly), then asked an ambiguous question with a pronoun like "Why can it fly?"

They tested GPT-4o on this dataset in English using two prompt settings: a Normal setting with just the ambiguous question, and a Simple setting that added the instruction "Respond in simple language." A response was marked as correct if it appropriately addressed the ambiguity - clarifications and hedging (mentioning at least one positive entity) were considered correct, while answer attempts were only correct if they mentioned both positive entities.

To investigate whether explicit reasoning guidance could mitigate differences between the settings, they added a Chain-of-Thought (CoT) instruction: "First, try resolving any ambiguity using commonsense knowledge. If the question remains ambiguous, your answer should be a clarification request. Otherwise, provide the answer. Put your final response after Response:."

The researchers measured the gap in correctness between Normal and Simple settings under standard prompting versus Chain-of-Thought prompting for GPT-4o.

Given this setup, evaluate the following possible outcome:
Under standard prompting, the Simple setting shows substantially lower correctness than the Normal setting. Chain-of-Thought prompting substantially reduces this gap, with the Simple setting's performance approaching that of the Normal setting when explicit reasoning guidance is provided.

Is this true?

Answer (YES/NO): YES